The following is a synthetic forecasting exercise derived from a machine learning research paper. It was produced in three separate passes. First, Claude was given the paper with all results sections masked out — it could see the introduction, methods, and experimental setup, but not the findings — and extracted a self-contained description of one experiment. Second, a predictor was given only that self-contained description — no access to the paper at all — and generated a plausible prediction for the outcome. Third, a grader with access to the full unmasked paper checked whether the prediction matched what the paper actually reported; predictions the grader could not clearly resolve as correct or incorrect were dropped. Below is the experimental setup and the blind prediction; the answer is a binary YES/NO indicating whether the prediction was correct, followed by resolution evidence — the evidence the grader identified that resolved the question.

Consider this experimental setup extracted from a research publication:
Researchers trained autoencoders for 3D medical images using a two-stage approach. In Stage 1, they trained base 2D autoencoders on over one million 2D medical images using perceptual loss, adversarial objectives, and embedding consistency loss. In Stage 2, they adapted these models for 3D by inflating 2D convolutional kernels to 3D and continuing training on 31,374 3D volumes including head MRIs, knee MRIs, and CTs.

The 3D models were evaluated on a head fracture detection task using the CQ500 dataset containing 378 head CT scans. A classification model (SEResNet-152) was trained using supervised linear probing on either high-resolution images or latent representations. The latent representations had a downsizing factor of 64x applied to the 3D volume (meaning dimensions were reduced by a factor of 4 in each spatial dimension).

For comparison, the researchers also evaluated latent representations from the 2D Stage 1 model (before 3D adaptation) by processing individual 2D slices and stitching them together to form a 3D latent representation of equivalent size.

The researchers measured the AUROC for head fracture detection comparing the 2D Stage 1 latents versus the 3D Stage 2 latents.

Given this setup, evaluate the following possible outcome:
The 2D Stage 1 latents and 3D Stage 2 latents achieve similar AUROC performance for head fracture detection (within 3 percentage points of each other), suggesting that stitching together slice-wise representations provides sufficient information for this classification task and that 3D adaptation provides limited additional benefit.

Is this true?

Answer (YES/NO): NO